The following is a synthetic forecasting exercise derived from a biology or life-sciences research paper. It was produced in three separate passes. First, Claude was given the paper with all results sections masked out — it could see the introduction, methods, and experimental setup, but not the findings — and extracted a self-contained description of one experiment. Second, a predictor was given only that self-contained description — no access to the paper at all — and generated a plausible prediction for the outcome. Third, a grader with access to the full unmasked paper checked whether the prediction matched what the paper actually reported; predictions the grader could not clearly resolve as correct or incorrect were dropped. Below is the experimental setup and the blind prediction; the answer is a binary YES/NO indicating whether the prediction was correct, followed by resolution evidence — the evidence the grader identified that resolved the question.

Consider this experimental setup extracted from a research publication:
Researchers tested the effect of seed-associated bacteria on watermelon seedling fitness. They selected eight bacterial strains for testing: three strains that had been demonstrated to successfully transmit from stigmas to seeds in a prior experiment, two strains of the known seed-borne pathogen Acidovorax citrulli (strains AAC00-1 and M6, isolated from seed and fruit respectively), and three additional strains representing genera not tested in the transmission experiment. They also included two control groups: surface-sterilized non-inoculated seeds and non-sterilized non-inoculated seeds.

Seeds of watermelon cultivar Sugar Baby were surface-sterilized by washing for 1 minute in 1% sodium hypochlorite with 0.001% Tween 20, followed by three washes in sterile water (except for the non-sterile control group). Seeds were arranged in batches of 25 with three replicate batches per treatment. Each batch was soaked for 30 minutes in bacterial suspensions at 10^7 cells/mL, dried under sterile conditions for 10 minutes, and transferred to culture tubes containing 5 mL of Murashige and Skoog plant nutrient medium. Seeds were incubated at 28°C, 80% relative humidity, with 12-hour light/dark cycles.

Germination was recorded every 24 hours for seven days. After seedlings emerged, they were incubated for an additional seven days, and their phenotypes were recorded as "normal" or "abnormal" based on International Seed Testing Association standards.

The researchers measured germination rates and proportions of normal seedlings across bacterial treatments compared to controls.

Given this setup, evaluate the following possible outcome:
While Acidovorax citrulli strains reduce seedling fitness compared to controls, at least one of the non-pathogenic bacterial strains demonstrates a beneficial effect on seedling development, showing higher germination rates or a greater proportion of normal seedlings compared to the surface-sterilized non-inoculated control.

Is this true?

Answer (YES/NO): NO